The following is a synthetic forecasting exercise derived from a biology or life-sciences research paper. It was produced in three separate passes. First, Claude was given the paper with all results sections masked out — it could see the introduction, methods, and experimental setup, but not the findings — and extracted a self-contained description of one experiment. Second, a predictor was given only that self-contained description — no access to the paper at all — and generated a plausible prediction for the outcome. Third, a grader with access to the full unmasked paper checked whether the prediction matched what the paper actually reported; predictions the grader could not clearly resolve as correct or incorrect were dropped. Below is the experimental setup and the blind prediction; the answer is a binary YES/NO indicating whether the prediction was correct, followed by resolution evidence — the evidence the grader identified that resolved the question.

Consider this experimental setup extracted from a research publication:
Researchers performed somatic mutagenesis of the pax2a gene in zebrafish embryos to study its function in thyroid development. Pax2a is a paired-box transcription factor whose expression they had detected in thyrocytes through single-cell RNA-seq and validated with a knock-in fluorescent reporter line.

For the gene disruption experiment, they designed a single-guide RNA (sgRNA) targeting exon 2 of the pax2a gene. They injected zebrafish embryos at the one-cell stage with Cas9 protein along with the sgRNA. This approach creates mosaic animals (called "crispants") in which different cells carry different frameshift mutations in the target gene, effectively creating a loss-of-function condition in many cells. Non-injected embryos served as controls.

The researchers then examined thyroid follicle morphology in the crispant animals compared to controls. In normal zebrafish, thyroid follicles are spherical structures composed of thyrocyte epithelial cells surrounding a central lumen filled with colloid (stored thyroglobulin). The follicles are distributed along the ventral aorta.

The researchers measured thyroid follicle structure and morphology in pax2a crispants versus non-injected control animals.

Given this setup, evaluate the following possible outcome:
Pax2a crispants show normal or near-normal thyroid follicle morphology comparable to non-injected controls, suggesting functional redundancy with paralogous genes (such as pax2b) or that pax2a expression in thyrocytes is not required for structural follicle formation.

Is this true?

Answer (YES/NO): NO